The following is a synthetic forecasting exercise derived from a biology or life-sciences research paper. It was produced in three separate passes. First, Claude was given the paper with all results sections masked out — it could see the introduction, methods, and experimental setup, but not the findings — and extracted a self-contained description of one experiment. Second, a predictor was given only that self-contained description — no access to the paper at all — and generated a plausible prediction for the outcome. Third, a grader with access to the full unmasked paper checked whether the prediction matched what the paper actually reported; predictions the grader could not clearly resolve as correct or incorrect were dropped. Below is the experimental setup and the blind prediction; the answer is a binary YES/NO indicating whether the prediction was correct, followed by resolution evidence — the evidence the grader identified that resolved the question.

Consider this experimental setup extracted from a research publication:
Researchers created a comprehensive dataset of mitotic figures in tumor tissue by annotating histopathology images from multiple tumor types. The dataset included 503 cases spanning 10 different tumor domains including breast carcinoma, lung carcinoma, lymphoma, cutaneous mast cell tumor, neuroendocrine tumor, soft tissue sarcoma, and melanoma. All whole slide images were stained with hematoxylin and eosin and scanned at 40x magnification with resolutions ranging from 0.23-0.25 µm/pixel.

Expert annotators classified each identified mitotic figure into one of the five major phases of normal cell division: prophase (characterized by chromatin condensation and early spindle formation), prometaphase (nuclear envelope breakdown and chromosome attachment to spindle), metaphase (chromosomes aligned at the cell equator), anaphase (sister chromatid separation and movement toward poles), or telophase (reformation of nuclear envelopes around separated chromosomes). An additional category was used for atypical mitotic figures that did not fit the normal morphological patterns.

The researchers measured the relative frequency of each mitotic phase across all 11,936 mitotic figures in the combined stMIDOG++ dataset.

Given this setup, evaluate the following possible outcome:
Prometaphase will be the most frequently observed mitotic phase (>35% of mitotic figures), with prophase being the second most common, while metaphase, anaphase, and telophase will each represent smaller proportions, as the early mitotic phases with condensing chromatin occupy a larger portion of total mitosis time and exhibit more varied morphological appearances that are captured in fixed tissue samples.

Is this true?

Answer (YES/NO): NO